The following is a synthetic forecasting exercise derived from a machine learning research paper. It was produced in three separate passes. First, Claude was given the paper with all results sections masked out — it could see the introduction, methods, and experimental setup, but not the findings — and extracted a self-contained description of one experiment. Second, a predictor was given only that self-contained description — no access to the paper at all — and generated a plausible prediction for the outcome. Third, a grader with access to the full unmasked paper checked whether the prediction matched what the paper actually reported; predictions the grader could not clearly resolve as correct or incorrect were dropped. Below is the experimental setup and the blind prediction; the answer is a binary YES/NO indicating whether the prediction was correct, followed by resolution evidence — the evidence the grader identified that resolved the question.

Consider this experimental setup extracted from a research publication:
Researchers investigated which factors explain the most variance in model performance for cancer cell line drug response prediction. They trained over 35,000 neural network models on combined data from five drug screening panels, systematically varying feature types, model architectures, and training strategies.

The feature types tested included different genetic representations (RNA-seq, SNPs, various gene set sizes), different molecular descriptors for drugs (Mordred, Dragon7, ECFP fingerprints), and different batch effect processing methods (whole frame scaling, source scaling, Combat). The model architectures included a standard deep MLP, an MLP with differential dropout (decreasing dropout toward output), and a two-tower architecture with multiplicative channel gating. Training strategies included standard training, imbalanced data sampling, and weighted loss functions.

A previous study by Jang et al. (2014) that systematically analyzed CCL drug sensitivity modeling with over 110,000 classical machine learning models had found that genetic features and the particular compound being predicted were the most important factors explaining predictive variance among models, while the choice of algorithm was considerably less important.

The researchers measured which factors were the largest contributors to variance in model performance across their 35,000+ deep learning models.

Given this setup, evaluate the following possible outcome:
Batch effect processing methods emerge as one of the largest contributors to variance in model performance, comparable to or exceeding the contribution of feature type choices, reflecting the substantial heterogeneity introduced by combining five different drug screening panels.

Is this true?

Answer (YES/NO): NO